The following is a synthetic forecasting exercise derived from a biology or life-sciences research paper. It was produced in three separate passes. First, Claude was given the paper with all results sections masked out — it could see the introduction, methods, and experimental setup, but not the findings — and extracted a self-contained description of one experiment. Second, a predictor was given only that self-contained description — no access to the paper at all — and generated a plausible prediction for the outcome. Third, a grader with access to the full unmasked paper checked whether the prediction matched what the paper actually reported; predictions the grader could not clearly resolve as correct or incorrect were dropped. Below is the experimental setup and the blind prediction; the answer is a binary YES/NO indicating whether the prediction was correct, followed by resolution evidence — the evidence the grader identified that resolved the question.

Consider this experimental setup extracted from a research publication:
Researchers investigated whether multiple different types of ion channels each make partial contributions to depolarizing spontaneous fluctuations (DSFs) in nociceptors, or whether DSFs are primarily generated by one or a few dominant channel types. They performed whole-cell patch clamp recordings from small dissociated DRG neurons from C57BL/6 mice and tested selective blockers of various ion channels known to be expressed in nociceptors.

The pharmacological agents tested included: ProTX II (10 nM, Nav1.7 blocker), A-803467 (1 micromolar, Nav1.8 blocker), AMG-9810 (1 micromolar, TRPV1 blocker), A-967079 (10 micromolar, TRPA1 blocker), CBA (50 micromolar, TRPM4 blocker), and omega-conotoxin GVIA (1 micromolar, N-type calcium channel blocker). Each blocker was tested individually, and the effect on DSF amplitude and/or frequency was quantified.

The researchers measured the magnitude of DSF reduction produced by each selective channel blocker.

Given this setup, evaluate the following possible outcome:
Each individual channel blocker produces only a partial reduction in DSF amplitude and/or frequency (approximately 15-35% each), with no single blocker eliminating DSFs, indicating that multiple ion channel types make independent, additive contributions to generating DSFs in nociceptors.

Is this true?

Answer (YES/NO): NO